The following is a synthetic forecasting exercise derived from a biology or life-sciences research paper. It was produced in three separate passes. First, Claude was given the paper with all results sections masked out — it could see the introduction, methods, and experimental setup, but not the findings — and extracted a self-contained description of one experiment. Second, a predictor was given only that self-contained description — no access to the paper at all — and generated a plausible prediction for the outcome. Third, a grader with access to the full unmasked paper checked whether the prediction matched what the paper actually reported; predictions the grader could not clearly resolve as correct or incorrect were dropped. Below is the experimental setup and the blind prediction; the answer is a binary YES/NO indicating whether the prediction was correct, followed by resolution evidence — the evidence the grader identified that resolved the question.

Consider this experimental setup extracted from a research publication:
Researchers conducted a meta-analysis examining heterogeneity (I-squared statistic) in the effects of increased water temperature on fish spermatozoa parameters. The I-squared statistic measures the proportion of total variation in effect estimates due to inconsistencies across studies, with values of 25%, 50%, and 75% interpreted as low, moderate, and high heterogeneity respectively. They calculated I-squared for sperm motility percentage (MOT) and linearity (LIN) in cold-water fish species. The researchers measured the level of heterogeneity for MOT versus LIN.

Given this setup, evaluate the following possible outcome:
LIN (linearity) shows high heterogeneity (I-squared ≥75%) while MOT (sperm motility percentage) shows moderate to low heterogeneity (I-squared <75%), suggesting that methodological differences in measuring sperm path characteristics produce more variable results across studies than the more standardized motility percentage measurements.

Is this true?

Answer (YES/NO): NO